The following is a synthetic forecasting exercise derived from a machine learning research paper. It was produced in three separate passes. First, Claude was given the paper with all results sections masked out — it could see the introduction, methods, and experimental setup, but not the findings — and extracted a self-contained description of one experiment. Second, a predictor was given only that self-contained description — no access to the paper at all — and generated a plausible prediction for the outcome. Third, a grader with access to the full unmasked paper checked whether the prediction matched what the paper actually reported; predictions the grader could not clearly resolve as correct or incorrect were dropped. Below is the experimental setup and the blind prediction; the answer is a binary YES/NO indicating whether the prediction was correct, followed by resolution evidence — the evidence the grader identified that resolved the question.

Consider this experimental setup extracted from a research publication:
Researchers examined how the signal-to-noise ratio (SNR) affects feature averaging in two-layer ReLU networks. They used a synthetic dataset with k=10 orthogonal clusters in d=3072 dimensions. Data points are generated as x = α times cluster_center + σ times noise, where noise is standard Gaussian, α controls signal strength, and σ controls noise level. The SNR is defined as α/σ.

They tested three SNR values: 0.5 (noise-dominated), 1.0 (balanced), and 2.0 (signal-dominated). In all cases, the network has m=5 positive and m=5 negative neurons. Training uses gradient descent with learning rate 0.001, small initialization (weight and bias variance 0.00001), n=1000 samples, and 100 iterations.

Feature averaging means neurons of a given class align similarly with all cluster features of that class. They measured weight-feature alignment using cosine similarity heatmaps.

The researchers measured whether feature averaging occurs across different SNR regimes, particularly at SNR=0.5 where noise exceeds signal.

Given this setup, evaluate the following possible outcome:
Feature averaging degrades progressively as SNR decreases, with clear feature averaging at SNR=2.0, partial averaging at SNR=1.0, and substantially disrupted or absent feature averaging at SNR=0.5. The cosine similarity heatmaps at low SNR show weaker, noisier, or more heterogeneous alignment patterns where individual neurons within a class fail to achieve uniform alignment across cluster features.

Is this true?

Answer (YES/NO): NO